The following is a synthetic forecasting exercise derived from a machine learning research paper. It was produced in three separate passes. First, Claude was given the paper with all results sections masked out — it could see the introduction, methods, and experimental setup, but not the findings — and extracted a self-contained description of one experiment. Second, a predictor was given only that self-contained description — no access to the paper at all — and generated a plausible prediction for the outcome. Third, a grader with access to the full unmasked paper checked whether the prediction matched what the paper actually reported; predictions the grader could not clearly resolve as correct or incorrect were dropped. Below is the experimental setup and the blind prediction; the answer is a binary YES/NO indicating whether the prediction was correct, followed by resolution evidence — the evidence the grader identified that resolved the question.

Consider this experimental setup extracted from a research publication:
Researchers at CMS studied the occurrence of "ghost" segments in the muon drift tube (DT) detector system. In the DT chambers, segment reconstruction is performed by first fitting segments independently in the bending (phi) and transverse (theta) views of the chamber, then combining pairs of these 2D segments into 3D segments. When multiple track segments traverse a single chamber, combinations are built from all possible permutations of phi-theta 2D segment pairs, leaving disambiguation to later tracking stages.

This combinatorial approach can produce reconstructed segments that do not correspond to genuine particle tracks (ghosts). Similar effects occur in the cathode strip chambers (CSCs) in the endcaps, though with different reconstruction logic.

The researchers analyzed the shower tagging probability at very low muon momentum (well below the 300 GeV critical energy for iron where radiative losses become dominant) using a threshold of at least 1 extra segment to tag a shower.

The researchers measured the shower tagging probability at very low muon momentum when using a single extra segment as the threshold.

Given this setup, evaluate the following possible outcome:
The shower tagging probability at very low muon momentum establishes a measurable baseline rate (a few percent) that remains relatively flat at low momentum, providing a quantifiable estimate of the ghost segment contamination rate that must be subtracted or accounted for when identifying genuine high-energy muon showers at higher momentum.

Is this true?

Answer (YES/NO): NO